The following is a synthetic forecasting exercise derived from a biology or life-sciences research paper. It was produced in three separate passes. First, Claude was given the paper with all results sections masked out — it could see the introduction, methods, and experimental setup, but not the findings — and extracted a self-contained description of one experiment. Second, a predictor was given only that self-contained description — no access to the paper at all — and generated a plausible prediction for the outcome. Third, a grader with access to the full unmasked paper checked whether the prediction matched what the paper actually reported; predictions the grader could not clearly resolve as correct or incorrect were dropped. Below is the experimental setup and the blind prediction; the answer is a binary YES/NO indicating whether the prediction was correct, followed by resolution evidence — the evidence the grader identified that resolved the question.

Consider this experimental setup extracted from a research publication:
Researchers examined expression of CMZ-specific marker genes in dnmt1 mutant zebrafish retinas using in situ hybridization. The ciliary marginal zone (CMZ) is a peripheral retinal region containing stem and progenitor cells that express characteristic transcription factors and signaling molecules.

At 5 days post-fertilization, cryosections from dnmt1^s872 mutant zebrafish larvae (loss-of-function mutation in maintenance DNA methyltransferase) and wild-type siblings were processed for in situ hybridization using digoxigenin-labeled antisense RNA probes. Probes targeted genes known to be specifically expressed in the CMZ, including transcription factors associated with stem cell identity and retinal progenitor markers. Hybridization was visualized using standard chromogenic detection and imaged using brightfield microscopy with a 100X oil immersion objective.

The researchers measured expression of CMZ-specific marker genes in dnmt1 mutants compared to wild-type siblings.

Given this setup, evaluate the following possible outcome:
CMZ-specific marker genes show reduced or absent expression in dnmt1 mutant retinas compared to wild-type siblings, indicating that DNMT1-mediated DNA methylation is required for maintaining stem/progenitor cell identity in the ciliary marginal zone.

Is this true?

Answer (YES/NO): NO